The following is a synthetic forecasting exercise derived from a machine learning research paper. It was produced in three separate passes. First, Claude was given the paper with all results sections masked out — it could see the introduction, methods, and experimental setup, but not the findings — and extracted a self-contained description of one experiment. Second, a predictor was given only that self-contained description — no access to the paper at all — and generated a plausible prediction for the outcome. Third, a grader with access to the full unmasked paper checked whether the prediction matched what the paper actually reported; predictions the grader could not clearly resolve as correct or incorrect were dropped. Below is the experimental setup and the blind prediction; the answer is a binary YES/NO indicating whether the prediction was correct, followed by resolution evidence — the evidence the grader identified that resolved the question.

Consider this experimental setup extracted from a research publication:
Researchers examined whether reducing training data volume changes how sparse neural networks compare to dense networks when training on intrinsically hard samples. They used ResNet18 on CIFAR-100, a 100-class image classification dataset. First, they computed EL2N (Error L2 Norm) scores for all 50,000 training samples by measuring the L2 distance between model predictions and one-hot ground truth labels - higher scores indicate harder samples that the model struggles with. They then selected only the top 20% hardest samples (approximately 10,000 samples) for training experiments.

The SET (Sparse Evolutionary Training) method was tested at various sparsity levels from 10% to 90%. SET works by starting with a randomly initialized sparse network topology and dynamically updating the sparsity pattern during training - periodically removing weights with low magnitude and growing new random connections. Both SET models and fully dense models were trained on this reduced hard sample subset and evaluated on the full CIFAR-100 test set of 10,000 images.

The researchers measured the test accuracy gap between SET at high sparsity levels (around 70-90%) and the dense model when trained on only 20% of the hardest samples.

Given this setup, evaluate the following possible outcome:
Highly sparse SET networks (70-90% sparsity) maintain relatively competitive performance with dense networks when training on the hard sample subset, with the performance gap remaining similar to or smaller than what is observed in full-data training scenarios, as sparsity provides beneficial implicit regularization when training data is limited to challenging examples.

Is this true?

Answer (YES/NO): YES